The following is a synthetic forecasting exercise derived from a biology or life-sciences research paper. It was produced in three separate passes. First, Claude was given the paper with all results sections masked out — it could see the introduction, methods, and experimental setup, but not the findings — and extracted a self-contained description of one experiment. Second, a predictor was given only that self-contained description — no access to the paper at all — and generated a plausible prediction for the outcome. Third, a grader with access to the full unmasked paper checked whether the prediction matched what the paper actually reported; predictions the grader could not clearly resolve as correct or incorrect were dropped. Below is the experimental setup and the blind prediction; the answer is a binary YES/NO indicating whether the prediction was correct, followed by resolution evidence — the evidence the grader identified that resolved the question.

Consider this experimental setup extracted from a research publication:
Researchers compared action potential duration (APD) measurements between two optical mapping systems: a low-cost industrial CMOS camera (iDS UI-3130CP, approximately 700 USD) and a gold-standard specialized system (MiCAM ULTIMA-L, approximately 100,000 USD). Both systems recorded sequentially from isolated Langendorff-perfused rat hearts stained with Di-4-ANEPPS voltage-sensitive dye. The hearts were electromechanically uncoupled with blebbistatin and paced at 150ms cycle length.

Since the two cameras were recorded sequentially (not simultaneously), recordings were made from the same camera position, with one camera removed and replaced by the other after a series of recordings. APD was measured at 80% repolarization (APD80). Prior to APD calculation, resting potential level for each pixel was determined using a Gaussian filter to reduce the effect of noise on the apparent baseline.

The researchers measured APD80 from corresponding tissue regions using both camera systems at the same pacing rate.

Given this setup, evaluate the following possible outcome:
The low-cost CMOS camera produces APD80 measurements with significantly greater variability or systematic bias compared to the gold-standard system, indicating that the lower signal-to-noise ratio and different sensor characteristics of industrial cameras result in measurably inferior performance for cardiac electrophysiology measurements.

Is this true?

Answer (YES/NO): NO